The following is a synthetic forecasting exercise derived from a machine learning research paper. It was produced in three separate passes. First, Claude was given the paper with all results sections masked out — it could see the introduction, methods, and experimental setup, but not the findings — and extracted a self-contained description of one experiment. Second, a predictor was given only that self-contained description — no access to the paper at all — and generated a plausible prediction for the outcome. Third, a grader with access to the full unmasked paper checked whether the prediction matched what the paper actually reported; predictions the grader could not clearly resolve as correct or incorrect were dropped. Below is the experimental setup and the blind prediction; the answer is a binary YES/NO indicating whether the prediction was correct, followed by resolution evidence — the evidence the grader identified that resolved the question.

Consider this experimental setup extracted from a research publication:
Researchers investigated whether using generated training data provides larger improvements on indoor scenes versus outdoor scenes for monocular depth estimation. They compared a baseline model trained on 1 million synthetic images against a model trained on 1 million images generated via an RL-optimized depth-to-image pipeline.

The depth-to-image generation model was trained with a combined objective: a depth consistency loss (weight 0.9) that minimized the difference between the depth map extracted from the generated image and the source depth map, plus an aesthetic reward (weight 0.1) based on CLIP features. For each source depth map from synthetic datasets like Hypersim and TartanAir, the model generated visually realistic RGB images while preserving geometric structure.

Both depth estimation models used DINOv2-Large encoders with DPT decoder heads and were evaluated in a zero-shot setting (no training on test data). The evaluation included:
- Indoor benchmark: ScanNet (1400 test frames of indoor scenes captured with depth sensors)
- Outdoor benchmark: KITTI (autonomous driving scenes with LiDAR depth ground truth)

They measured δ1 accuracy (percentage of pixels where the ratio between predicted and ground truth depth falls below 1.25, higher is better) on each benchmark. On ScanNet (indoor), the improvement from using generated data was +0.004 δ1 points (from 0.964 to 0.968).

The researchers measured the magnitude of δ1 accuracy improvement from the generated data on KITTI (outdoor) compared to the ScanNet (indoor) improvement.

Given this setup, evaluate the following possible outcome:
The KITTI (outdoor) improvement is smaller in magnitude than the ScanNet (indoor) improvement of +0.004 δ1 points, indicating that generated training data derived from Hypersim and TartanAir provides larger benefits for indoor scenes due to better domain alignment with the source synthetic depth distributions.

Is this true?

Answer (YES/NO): NO